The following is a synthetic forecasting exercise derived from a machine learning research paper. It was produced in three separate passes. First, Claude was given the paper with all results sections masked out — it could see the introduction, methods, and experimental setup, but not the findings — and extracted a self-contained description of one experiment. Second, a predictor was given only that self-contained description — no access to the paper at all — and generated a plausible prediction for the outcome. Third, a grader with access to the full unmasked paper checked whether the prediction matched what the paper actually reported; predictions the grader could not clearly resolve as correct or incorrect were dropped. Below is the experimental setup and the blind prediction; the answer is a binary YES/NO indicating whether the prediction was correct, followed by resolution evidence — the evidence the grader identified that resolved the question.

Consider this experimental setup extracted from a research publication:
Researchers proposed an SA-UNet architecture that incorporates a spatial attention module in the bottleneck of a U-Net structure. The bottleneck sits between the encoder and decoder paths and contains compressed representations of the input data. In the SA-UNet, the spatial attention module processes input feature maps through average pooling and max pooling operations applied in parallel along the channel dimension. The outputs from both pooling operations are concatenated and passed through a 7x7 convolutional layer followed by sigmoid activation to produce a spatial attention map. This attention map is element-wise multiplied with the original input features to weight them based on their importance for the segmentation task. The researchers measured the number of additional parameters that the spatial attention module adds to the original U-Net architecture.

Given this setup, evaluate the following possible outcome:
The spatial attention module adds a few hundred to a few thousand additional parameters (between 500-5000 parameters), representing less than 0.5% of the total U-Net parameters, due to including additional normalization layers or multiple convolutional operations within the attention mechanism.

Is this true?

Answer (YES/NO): NO